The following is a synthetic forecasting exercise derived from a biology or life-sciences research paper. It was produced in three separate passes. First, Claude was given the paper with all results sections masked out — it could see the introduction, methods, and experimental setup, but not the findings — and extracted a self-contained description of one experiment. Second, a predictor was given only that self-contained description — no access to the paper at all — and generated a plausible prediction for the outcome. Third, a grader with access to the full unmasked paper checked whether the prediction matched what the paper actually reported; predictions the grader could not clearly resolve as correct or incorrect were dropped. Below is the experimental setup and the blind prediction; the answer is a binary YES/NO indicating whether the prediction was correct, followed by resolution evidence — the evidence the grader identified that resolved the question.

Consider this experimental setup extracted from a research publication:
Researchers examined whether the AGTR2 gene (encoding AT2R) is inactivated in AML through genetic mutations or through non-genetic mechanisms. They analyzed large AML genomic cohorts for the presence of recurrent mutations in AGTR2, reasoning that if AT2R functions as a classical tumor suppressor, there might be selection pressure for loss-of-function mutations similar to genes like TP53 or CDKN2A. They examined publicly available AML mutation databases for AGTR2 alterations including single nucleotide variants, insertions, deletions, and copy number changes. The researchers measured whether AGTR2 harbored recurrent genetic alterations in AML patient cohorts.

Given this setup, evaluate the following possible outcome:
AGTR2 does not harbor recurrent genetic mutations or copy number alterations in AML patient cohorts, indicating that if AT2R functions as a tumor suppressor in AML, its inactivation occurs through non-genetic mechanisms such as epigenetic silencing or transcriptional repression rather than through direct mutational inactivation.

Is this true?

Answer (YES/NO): YES